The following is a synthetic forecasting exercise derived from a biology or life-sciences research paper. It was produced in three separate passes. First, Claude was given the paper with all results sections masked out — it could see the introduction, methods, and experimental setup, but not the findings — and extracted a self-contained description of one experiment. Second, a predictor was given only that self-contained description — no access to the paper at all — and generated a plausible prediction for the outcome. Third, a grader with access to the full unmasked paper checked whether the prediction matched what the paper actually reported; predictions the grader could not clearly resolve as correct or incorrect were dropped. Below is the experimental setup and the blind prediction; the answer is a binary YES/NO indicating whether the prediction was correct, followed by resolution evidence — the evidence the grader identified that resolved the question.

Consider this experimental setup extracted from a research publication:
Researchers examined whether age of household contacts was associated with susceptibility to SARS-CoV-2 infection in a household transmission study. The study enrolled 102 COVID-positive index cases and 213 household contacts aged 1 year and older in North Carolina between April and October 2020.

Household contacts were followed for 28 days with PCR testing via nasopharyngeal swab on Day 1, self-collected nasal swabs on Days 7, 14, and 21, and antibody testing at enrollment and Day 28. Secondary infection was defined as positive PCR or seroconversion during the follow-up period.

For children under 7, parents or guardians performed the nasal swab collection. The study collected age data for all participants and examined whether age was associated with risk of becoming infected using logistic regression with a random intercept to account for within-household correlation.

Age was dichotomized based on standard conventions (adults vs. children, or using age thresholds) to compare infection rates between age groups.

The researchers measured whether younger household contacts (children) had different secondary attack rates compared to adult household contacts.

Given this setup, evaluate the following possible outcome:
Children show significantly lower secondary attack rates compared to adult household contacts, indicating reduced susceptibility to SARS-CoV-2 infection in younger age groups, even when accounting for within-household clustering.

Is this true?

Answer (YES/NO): NO